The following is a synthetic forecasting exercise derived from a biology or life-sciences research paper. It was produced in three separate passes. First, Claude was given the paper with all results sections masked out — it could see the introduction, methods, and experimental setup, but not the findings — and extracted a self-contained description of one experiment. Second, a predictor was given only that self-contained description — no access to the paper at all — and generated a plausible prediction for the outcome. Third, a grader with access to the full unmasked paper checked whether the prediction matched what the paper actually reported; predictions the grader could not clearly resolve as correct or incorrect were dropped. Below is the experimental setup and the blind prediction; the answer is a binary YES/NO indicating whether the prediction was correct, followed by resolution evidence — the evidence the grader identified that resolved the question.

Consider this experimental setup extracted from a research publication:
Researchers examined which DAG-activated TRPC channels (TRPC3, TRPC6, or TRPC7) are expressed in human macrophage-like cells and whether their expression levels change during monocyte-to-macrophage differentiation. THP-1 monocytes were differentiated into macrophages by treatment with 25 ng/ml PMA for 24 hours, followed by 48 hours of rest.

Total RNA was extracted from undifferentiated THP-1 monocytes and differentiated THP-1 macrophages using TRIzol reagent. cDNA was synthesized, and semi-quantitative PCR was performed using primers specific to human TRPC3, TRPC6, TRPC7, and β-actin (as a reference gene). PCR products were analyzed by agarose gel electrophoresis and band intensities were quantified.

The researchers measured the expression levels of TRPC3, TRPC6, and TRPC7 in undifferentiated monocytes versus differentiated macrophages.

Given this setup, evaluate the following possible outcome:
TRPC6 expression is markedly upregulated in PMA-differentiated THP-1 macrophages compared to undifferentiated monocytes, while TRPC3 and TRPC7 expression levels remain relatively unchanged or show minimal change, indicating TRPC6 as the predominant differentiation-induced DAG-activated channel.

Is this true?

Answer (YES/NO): NO